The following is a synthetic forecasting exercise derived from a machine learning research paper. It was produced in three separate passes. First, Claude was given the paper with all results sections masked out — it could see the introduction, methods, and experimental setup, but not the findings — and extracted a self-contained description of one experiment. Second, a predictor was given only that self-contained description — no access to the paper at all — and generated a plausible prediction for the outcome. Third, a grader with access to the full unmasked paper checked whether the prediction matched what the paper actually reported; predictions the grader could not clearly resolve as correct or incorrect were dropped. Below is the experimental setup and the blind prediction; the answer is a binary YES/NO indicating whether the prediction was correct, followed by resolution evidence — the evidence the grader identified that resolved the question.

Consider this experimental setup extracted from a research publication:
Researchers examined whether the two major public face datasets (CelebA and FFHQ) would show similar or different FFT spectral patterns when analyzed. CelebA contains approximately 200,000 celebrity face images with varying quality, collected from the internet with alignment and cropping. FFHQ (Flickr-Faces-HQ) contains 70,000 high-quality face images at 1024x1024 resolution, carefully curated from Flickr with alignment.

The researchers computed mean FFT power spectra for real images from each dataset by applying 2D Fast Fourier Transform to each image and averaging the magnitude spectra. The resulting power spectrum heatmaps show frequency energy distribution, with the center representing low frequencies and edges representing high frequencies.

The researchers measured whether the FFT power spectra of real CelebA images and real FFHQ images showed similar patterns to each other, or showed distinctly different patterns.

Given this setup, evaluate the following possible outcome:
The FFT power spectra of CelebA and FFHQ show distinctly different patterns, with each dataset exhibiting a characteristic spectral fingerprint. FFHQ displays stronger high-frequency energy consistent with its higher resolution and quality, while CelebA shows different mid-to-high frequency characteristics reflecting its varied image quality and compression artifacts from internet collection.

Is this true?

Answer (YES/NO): NO